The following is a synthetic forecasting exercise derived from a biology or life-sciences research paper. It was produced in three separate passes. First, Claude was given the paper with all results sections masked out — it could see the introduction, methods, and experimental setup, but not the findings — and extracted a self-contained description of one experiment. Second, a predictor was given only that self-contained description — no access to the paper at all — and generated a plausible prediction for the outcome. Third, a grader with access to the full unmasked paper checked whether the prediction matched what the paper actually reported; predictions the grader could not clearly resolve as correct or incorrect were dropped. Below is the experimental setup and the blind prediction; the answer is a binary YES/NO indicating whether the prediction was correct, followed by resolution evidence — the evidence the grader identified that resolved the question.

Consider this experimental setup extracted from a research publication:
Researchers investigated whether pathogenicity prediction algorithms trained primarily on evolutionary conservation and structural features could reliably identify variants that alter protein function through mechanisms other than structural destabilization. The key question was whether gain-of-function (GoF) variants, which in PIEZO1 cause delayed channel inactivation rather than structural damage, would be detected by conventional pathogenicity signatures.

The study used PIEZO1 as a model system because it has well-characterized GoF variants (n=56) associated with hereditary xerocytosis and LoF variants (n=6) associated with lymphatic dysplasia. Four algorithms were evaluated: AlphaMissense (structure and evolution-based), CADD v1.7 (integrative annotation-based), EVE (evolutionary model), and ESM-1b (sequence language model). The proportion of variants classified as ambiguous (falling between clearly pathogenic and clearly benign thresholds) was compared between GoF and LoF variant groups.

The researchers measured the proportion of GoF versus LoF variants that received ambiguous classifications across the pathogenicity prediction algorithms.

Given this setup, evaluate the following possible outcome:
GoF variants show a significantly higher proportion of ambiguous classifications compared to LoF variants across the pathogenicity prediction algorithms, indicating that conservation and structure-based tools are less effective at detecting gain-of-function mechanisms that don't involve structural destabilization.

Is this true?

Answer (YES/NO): NO